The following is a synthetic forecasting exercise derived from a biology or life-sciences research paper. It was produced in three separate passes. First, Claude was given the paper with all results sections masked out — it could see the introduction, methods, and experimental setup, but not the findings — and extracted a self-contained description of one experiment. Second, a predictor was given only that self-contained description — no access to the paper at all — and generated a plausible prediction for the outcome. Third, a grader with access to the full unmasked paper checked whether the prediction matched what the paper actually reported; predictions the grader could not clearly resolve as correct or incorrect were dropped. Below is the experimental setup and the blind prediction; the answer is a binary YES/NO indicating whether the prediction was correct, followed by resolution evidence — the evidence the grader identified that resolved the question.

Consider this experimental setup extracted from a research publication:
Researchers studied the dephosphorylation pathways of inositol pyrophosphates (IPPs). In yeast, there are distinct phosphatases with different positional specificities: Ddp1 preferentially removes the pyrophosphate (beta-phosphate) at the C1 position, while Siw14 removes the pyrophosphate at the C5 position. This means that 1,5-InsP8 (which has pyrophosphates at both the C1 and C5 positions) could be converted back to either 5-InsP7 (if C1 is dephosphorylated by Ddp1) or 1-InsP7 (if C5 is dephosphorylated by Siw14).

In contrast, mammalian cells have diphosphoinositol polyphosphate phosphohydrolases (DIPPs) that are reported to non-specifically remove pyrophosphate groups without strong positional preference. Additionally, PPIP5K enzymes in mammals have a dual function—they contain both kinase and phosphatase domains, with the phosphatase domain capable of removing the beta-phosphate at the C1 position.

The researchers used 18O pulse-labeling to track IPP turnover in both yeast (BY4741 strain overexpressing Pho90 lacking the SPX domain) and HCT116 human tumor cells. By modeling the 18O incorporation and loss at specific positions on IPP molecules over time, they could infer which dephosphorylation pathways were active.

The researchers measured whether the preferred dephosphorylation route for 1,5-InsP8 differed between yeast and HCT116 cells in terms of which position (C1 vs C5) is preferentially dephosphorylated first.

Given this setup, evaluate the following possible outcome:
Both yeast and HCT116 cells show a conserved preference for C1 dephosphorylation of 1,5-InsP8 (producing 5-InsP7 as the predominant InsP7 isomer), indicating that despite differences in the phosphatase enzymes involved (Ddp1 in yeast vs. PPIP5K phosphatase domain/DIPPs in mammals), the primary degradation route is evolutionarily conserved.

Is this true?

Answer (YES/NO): NO